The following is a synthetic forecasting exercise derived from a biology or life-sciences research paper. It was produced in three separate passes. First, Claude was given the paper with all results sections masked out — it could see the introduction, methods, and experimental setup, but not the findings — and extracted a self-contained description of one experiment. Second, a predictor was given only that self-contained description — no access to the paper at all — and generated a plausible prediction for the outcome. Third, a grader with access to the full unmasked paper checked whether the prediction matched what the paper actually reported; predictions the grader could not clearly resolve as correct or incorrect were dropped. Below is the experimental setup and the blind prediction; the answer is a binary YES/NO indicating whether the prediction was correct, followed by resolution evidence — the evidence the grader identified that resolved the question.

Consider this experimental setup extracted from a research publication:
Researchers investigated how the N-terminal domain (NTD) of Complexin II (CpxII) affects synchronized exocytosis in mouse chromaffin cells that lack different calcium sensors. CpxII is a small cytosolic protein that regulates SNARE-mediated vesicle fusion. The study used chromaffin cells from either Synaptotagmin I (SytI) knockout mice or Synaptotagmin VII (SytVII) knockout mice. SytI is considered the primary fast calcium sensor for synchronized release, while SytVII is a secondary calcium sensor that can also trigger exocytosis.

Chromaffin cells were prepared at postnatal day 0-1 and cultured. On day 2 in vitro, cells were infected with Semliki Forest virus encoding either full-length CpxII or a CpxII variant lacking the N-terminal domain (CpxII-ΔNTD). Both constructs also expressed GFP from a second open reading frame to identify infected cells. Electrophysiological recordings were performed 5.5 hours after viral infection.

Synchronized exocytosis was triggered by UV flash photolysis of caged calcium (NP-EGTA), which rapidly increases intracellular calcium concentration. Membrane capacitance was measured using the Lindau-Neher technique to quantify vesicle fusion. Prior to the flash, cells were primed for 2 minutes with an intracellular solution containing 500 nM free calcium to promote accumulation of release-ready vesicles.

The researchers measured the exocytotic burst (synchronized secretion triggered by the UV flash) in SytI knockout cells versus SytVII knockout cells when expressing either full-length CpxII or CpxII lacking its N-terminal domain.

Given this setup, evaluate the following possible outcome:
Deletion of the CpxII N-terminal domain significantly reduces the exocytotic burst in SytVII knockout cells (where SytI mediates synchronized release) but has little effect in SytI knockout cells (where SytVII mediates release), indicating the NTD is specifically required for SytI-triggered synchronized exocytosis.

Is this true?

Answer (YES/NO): NO